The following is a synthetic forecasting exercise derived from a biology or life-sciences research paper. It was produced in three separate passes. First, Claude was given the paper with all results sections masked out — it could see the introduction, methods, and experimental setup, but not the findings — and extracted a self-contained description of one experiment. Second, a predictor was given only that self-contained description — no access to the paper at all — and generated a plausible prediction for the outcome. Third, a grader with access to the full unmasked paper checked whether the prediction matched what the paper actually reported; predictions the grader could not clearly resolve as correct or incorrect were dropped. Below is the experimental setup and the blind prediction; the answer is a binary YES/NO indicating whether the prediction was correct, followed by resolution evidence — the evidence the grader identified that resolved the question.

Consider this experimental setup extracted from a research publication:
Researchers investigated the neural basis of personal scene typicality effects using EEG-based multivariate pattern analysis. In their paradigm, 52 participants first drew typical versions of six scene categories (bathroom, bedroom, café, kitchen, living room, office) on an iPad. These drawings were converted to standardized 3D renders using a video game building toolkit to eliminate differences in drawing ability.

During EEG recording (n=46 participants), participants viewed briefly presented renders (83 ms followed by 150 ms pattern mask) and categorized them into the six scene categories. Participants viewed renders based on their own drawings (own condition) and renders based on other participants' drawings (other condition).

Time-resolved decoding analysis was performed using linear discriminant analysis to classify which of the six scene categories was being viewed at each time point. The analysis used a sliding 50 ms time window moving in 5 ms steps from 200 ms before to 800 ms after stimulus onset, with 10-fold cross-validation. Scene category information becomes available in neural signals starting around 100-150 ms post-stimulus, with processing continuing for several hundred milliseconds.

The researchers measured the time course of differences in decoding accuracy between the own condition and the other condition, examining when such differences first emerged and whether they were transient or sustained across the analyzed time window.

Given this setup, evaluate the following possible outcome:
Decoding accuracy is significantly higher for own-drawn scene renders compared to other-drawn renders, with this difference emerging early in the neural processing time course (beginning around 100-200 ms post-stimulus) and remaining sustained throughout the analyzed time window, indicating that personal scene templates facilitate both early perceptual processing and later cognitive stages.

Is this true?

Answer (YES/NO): NO